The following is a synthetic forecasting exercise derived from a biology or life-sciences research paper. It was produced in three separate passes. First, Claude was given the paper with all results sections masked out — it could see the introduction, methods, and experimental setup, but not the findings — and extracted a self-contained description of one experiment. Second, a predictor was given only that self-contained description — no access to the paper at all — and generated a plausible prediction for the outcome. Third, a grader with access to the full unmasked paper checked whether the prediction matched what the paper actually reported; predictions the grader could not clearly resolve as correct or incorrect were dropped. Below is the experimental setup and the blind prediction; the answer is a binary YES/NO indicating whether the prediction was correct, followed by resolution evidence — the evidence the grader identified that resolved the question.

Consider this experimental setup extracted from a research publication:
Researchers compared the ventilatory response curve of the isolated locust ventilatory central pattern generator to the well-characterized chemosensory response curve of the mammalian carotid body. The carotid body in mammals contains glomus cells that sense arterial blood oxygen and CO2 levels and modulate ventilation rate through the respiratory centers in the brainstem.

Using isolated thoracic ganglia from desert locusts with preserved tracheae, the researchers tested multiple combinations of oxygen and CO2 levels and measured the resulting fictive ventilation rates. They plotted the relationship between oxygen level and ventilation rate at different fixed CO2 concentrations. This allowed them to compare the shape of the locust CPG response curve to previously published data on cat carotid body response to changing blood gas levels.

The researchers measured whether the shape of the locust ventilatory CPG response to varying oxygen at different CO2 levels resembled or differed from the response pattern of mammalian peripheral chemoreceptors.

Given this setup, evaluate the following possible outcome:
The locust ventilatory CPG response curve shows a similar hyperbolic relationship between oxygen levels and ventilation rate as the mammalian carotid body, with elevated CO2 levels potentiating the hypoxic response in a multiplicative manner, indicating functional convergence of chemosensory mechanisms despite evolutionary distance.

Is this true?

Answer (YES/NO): YES